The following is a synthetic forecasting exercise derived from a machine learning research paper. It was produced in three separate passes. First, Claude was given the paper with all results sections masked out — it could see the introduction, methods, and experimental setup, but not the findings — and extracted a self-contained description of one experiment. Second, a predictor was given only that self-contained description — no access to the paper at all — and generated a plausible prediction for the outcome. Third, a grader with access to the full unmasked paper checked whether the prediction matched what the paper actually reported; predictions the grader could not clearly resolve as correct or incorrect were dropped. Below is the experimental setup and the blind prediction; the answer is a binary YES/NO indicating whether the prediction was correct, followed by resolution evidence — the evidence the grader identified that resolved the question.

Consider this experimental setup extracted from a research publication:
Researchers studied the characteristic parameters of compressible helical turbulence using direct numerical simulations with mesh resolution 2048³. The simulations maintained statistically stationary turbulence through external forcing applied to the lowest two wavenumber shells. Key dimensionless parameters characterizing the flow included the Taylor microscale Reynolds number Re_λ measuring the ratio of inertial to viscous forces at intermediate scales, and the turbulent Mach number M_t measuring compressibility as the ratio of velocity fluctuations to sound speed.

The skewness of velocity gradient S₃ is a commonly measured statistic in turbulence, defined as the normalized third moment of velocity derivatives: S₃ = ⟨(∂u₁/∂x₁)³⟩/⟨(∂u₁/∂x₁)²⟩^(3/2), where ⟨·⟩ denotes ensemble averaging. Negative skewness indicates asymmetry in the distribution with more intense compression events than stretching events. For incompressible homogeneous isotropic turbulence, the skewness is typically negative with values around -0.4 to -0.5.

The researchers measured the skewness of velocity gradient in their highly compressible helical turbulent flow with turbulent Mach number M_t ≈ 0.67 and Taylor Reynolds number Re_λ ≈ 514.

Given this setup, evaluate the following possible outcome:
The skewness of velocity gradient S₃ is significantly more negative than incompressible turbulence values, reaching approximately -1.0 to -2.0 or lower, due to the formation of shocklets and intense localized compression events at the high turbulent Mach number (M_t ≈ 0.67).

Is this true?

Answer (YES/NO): NO